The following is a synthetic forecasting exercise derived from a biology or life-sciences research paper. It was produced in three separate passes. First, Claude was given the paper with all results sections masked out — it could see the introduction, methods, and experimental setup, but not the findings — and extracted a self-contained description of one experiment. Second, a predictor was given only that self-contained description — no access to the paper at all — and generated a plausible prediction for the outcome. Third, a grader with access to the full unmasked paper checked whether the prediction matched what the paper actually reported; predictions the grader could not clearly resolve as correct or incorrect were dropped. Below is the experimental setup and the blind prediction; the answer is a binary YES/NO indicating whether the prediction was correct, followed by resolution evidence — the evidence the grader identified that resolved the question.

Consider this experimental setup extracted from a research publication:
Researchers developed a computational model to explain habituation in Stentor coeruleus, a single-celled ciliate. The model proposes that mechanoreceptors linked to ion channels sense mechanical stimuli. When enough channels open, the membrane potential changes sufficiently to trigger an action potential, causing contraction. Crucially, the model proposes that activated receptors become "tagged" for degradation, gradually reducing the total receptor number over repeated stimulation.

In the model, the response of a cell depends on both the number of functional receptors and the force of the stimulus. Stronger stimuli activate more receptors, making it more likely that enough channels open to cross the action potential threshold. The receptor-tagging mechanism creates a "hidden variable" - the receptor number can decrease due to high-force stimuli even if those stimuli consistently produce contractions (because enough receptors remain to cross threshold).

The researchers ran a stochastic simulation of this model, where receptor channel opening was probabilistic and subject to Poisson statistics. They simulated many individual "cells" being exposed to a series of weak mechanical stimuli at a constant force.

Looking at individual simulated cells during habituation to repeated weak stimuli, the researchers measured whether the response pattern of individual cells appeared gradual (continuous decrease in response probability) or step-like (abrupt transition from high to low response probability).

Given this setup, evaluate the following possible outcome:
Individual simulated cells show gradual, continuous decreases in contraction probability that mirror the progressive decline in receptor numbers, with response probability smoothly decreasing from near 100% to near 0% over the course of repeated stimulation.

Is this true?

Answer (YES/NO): NO